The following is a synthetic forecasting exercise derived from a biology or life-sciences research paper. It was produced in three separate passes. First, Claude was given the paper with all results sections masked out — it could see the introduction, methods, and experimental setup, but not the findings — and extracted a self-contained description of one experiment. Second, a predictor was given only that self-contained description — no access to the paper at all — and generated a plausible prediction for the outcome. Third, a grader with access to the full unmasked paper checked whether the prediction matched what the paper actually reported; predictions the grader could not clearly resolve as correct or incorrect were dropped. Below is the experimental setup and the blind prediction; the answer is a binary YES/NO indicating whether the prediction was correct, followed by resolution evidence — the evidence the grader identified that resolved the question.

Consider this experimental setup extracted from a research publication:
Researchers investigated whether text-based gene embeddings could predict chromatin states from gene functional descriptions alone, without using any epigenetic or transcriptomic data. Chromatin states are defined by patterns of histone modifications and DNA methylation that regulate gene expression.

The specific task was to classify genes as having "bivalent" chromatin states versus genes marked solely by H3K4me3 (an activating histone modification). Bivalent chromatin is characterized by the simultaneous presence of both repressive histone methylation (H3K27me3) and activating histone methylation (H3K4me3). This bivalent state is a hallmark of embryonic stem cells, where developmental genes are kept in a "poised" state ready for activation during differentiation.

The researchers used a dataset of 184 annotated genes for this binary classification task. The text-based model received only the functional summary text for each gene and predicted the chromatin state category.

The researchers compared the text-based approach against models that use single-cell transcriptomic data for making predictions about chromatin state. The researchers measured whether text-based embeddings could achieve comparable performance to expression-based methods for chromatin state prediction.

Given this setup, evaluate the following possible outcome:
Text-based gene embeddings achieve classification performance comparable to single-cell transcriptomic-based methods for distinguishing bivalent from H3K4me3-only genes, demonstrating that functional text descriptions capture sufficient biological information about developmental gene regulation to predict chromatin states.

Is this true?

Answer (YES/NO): NO